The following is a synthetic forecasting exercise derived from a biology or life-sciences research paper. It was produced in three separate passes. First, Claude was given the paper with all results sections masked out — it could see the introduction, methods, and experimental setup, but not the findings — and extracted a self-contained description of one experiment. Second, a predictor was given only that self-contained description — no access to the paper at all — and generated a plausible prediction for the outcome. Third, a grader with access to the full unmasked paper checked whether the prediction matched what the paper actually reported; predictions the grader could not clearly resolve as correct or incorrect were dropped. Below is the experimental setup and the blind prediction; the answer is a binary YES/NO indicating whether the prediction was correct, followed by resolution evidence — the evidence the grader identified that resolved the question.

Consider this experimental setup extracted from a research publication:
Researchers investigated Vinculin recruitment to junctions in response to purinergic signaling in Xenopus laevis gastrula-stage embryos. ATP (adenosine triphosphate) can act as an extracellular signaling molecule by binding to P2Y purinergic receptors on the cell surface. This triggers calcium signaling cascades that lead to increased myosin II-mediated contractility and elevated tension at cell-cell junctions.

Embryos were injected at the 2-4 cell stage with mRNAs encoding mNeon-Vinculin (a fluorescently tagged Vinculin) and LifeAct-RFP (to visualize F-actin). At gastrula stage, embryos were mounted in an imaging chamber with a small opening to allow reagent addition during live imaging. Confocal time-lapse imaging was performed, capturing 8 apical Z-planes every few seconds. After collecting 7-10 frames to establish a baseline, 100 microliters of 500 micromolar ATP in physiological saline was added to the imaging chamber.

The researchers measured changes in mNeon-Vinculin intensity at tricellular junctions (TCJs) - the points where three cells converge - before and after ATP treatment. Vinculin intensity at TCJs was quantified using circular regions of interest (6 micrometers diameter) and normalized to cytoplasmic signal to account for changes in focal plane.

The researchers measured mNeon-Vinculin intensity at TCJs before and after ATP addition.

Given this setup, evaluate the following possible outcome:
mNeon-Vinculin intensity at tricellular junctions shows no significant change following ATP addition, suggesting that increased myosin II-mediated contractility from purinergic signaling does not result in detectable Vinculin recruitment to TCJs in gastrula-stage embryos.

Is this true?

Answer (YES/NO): NO